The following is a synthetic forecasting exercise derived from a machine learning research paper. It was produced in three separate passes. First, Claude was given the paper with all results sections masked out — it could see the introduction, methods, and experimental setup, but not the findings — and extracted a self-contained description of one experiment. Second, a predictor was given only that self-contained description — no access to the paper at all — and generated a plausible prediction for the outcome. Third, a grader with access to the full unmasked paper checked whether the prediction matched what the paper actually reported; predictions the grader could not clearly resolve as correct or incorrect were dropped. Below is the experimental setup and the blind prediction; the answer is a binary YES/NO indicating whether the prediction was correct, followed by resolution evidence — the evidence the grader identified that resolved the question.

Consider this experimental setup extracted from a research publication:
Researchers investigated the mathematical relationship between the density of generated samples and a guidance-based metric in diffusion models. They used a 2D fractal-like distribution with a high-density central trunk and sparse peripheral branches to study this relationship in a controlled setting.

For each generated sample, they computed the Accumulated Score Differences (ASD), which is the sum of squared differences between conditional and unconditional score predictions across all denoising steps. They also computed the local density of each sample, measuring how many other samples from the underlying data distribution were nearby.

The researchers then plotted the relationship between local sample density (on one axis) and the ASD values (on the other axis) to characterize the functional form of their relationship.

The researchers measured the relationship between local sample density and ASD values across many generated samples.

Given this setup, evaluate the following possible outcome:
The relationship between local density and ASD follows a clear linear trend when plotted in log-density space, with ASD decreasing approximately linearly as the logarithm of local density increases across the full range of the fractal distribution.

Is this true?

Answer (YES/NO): NO